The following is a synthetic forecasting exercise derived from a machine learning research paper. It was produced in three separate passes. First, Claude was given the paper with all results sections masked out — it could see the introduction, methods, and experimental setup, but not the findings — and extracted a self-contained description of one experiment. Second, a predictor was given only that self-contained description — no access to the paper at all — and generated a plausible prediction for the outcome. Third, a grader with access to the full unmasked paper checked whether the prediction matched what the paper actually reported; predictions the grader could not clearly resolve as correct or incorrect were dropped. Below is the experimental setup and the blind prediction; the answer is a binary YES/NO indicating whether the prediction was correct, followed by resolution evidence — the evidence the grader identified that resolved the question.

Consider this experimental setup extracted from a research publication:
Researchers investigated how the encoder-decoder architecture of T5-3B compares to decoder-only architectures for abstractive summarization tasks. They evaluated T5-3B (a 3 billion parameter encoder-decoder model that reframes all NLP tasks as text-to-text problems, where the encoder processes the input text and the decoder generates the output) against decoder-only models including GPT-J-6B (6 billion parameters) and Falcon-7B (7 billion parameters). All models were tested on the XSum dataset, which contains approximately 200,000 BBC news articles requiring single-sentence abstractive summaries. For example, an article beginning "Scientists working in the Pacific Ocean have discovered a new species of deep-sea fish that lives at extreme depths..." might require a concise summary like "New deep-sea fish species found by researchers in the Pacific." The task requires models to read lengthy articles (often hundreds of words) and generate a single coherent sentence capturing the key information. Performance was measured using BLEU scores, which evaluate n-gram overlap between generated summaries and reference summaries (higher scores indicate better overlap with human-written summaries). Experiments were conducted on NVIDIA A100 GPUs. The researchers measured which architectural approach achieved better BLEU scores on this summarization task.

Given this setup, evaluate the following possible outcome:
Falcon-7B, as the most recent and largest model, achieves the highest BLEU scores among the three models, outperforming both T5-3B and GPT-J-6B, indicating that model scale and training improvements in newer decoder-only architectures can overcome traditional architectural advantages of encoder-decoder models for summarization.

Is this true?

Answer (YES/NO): NO